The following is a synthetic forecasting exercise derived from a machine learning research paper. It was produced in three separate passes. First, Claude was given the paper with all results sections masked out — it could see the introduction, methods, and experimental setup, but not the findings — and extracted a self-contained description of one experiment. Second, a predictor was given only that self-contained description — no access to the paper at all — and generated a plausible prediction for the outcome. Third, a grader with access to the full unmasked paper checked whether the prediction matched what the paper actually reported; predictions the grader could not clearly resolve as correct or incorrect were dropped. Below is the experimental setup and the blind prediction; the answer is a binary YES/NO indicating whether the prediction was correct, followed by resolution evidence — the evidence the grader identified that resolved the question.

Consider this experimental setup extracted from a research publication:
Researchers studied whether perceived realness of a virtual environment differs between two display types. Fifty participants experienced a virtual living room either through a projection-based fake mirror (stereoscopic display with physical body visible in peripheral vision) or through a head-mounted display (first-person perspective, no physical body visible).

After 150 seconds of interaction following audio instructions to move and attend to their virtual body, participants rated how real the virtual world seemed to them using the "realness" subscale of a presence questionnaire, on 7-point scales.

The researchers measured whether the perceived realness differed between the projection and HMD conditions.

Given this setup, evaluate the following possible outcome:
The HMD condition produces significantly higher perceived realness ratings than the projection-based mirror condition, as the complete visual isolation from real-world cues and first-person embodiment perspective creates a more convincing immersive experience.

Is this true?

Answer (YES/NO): NO